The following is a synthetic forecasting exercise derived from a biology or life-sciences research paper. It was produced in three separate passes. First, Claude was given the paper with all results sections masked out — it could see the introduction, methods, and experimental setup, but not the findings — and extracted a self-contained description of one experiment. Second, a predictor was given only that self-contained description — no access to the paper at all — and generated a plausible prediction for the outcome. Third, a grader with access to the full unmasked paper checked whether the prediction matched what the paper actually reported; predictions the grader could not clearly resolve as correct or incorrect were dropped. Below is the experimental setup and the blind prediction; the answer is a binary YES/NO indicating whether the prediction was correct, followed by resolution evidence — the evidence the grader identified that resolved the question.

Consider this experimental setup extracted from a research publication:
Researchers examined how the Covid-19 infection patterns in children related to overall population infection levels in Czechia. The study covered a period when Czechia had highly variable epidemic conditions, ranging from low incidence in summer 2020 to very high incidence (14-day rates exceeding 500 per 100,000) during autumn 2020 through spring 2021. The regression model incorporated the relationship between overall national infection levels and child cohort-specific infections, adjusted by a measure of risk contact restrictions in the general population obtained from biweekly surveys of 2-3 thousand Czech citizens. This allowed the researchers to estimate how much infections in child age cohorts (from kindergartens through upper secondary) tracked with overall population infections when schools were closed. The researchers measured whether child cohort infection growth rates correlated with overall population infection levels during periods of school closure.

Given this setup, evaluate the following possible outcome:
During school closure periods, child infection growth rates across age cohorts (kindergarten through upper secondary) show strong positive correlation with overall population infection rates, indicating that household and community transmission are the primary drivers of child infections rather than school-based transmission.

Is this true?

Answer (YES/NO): YES